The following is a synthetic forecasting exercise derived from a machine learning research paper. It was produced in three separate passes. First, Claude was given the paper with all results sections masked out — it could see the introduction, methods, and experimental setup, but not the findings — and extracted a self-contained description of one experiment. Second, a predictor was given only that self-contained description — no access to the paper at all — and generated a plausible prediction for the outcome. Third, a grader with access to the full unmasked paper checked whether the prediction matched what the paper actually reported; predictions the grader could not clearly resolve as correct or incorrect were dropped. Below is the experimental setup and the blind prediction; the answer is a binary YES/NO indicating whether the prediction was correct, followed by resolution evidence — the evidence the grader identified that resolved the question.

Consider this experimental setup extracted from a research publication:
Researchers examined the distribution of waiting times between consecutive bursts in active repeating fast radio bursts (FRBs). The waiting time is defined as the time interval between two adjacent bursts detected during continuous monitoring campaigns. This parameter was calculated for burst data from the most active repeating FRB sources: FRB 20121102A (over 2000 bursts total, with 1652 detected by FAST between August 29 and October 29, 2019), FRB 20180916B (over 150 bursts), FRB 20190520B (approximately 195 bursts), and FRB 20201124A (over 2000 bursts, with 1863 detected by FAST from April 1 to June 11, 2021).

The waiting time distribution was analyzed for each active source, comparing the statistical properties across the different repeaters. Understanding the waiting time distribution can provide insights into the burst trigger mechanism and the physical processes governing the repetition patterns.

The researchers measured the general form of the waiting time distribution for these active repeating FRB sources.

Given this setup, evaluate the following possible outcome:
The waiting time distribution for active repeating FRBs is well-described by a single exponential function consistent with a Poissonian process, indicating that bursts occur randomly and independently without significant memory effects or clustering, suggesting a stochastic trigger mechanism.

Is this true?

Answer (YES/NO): NO